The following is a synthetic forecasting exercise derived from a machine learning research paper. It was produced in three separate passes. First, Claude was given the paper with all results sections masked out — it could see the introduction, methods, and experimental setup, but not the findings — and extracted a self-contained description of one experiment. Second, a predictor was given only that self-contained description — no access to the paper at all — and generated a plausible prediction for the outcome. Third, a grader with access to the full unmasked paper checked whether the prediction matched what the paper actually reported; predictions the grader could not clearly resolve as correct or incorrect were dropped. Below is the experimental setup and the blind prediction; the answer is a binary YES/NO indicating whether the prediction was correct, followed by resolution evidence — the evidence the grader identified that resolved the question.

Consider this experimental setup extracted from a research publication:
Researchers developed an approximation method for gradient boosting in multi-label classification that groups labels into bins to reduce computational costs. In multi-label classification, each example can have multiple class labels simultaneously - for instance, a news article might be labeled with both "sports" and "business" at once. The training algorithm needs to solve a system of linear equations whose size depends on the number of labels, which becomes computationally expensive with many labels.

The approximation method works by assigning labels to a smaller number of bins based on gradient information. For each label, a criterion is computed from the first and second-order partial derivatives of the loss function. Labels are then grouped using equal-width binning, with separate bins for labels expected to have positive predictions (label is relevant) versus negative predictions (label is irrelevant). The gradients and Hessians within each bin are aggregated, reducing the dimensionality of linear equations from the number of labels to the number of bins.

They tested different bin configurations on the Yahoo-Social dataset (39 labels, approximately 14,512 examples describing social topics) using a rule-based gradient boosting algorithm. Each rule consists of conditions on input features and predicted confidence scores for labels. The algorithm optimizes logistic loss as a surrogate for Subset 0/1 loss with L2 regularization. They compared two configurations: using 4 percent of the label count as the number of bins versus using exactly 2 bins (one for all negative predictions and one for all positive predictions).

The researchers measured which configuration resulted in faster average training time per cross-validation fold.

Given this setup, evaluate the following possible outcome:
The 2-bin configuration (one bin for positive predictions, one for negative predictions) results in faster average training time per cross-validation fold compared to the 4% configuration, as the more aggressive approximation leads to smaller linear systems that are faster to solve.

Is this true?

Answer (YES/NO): NO